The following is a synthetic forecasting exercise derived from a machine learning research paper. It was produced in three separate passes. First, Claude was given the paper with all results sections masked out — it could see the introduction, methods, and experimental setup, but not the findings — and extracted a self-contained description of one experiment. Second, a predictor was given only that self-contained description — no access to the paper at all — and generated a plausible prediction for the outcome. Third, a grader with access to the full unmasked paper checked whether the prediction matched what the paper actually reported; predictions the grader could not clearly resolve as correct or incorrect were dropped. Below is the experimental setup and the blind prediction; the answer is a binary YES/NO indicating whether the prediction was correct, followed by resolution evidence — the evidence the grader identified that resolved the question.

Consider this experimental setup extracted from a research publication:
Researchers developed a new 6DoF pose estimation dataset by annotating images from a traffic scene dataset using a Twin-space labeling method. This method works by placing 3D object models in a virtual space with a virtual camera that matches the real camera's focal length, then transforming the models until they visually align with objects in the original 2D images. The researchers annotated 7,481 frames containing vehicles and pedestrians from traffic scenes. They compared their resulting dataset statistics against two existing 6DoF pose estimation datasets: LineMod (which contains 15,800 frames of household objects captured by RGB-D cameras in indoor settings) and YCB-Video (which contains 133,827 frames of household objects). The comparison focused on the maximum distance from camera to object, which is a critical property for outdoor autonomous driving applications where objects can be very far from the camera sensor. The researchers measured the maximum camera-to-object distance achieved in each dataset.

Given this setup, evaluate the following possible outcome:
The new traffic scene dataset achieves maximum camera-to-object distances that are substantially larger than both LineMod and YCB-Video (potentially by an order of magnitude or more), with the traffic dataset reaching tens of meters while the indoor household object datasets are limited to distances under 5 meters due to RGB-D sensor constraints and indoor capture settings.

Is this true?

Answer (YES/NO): NO